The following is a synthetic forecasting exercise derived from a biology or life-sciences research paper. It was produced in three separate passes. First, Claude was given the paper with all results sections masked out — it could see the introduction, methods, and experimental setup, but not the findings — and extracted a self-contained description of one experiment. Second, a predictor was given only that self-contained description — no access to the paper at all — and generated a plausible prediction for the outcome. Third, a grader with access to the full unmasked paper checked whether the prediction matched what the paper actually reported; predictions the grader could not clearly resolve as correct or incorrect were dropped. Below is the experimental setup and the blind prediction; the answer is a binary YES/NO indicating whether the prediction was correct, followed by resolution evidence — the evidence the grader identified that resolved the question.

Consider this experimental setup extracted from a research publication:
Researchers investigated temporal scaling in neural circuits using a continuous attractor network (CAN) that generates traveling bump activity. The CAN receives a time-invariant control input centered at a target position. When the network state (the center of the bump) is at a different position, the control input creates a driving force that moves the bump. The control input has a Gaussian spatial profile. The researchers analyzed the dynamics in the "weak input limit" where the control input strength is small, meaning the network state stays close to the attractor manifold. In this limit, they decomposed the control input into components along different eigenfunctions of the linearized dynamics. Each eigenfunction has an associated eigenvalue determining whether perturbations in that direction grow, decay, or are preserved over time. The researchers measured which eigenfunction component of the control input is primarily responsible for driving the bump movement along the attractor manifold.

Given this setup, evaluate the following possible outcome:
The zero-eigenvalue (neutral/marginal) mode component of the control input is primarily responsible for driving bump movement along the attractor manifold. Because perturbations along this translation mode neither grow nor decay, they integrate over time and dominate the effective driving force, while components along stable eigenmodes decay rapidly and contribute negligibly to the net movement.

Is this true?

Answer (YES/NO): YES